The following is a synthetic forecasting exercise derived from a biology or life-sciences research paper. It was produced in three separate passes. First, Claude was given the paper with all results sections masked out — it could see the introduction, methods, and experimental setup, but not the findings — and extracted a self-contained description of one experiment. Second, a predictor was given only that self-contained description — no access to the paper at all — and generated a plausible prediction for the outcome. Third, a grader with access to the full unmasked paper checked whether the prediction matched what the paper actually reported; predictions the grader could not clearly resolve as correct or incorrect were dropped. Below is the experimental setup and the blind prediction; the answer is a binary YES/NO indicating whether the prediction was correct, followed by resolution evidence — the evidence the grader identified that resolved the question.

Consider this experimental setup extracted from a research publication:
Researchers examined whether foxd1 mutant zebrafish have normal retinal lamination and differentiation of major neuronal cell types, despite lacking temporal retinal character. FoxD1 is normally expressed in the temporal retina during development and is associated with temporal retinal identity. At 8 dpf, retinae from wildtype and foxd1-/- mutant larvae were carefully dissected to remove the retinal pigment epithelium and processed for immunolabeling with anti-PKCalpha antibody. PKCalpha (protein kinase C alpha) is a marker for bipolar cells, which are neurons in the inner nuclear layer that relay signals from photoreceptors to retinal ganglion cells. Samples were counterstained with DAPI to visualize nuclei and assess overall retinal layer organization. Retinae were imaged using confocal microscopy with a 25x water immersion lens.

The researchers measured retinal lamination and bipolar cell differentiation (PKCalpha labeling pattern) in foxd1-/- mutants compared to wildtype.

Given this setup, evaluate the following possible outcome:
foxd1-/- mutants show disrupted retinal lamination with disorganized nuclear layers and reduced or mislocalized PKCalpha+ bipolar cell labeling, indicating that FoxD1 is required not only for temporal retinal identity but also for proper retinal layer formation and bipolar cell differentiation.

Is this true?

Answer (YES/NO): NO